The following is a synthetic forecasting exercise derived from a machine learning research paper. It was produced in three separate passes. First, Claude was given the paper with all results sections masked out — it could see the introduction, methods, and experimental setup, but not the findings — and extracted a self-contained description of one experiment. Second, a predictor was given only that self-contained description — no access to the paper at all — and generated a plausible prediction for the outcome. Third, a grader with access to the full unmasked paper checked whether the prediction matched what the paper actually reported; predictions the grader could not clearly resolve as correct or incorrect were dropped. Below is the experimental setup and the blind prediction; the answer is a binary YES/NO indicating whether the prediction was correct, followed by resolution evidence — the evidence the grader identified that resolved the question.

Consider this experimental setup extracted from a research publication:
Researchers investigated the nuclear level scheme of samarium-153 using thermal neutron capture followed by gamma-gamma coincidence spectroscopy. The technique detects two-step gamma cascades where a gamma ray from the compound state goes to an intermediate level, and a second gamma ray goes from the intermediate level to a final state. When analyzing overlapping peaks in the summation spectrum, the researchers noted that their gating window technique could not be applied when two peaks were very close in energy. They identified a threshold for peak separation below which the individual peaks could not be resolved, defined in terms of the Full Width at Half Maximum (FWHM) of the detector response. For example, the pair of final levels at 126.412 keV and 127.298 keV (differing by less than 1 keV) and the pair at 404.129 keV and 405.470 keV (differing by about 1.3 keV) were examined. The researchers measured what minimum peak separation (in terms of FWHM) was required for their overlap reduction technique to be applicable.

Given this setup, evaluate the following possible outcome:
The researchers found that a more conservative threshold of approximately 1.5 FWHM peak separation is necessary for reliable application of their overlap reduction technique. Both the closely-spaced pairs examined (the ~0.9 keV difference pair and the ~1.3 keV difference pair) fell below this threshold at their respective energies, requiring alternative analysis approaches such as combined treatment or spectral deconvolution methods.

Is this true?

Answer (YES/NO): NO